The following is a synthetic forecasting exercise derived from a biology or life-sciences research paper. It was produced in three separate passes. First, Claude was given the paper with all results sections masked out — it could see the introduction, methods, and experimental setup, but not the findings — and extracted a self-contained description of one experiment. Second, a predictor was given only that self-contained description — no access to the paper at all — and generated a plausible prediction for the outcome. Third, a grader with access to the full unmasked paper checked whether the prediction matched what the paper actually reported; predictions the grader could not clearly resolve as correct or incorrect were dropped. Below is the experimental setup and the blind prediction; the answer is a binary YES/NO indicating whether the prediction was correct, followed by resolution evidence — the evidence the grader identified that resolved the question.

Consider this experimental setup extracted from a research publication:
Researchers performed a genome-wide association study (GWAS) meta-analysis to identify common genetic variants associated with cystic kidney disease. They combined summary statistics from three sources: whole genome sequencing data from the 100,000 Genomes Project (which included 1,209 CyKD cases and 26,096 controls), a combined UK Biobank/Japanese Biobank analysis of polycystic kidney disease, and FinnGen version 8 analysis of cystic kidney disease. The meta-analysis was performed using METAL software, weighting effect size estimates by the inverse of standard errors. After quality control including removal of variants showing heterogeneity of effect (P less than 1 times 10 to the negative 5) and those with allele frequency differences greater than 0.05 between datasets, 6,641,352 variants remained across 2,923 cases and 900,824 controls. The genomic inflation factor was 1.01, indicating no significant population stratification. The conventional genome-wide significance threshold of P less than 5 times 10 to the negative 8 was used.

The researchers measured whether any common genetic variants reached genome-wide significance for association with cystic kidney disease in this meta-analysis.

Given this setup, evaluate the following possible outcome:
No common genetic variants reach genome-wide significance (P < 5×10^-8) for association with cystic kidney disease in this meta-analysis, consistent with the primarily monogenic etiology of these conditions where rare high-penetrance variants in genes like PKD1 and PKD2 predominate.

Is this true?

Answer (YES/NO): YES